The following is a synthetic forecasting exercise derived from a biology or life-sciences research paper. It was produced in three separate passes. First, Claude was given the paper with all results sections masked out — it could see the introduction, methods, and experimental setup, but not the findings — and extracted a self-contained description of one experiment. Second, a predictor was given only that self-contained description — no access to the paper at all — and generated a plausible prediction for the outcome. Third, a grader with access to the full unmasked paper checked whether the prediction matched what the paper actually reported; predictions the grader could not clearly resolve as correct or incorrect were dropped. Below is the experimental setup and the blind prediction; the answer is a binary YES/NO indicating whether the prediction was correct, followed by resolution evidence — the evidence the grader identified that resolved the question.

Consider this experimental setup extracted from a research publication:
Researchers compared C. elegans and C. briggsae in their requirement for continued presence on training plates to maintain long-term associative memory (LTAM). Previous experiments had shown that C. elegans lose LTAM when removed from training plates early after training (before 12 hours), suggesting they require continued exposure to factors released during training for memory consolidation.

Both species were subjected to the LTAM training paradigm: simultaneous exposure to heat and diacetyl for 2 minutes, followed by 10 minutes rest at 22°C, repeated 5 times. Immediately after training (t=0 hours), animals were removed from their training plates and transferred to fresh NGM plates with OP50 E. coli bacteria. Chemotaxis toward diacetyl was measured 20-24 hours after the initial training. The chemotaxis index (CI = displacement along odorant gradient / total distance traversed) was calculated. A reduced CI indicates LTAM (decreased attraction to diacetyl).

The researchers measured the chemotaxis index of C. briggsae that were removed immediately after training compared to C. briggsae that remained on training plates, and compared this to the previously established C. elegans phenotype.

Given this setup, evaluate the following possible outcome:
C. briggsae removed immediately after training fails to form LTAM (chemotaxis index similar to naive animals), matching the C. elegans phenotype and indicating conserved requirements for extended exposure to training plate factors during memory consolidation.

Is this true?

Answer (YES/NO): NO